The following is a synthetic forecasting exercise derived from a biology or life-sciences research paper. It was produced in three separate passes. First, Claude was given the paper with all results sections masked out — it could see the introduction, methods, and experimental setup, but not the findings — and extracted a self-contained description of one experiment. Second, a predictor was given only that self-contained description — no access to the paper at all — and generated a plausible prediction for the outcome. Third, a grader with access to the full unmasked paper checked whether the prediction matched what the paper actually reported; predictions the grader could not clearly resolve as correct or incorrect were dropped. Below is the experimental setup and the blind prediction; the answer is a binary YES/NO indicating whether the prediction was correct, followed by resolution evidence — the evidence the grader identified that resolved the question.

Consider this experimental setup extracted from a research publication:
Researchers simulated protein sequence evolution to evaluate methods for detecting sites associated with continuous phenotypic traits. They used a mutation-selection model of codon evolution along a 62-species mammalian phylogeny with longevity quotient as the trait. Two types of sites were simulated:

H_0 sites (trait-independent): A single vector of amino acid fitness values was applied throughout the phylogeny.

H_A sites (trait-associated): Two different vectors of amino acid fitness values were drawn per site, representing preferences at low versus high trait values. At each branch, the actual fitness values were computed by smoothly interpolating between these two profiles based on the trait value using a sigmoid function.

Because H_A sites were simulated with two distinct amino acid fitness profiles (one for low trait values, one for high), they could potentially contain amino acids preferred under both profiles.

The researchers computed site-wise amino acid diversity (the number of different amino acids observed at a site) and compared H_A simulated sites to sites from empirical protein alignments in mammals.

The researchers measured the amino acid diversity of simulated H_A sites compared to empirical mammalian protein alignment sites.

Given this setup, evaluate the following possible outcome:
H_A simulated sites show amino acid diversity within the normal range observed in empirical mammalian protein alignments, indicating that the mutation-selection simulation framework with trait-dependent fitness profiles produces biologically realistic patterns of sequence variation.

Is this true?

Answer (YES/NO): NO